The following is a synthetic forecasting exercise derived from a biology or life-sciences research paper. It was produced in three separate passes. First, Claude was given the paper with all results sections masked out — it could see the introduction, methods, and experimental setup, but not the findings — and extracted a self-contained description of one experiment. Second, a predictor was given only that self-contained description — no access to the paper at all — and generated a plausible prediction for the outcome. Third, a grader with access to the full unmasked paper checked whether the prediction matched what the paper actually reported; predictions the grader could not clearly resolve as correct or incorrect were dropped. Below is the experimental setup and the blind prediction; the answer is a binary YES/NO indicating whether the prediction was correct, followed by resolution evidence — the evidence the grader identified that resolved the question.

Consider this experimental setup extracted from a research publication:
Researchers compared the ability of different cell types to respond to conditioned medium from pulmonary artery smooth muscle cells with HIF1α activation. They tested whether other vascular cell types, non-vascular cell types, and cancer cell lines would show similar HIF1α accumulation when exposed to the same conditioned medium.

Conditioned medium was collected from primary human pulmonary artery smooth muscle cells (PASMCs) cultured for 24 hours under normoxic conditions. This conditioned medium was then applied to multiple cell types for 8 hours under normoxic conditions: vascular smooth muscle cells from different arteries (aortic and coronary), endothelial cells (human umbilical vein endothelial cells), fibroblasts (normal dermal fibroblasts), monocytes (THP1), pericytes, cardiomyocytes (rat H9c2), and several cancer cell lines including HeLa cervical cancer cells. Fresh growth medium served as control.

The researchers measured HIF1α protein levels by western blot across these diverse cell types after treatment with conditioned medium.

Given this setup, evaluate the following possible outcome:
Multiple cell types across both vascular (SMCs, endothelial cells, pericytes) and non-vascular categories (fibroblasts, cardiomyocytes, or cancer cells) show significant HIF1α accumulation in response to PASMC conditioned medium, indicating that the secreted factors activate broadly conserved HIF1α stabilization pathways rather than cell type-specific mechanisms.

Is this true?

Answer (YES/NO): NO